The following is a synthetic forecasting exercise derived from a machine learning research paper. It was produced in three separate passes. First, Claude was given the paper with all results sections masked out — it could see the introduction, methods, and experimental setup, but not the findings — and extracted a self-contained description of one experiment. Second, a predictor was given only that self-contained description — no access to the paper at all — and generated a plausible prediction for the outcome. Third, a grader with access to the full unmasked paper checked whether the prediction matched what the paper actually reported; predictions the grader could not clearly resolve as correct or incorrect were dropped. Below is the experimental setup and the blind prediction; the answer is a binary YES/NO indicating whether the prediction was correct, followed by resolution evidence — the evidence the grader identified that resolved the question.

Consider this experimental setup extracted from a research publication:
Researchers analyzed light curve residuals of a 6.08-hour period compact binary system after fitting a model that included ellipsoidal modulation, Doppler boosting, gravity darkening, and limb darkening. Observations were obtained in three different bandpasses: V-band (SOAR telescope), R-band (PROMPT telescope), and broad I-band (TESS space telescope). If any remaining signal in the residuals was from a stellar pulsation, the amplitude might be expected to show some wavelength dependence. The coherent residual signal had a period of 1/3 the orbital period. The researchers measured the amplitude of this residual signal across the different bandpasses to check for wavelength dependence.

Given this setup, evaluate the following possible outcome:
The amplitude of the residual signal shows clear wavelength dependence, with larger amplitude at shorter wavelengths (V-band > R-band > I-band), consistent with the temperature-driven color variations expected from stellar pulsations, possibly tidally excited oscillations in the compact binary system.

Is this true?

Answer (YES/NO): NO